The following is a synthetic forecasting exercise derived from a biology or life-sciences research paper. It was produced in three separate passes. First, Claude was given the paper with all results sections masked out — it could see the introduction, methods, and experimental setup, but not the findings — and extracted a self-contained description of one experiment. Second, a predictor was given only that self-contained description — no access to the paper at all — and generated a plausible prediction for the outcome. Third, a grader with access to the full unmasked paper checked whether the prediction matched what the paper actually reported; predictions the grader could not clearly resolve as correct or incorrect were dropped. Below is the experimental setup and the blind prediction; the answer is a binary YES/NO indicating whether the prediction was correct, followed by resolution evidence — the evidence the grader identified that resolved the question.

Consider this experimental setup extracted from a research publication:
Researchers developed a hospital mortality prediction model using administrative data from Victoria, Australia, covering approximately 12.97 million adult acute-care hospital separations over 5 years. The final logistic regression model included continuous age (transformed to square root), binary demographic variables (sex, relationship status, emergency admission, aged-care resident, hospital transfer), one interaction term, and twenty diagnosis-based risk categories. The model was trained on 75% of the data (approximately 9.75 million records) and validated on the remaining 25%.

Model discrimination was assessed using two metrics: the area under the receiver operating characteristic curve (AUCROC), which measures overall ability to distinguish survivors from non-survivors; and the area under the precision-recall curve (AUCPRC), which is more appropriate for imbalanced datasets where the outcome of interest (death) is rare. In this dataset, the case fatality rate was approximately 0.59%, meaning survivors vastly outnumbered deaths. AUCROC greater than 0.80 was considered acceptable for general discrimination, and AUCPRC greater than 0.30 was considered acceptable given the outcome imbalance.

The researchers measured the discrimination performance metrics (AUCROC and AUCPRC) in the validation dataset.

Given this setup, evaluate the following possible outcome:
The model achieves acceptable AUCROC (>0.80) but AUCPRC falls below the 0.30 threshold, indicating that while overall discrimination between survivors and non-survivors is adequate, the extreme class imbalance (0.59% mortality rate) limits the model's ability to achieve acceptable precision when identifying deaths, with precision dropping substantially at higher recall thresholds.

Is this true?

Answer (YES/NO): YES